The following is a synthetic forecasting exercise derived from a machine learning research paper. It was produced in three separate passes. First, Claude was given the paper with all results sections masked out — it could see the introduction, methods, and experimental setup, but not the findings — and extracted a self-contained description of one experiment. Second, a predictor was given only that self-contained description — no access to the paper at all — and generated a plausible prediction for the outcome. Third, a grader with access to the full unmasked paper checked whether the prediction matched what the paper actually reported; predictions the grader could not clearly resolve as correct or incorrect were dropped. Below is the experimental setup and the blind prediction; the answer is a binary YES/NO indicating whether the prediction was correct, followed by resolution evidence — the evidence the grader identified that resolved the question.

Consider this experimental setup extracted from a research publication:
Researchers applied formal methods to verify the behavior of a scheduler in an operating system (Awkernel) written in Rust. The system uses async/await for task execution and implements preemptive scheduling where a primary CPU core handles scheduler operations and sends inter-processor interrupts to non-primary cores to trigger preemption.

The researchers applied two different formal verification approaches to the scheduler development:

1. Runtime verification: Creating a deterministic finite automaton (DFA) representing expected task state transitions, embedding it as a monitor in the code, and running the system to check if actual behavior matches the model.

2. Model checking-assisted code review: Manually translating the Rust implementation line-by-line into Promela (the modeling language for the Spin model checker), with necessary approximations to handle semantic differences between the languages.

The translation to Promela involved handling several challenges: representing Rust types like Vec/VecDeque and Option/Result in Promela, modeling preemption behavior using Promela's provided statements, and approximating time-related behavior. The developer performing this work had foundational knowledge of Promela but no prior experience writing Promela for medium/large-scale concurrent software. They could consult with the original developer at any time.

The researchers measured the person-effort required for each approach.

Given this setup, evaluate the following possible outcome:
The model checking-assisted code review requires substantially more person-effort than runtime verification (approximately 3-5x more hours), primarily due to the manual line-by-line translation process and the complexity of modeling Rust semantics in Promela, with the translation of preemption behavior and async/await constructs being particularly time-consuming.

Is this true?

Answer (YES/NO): NO